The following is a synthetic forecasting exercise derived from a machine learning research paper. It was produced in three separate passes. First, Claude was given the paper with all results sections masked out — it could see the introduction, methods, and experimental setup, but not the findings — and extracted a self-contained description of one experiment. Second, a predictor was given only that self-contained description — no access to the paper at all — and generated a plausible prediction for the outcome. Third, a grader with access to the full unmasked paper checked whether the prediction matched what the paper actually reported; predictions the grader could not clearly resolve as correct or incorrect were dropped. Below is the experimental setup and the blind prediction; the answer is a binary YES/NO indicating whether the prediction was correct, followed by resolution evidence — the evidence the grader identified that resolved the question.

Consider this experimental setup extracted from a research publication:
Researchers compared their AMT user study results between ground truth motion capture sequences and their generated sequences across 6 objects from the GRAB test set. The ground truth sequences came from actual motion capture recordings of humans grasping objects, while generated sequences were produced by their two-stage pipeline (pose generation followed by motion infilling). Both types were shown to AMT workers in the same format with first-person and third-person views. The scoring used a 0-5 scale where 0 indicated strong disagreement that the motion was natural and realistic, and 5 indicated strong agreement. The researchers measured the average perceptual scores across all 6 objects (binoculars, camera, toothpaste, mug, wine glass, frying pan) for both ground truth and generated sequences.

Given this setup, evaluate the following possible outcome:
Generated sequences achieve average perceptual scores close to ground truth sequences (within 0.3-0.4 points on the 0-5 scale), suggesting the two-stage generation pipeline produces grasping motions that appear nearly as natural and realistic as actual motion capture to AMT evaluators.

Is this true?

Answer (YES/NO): NO